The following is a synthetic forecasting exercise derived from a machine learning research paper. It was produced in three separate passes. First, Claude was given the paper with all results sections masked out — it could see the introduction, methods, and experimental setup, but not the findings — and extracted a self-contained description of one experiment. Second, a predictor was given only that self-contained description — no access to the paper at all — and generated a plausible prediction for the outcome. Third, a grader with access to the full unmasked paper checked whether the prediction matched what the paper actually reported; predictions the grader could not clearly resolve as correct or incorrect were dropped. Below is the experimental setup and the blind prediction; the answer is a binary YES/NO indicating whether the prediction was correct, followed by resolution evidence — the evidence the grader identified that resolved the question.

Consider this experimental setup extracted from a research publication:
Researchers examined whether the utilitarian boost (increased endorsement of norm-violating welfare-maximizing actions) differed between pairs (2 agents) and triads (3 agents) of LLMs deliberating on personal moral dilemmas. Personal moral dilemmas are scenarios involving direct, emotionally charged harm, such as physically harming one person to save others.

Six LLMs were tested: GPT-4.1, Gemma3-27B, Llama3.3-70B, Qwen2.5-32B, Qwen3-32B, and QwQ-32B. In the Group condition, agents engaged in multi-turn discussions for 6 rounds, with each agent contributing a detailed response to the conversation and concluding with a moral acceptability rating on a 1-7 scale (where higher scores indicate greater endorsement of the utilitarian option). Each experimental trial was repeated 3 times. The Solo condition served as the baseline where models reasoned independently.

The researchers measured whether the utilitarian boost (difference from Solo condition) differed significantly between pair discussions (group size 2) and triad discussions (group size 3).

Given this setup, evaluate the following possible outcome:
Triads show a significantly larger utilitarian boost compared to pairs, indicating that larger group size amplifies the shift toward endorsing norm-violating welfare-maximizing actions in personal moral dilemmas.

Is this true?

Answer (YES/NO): NO